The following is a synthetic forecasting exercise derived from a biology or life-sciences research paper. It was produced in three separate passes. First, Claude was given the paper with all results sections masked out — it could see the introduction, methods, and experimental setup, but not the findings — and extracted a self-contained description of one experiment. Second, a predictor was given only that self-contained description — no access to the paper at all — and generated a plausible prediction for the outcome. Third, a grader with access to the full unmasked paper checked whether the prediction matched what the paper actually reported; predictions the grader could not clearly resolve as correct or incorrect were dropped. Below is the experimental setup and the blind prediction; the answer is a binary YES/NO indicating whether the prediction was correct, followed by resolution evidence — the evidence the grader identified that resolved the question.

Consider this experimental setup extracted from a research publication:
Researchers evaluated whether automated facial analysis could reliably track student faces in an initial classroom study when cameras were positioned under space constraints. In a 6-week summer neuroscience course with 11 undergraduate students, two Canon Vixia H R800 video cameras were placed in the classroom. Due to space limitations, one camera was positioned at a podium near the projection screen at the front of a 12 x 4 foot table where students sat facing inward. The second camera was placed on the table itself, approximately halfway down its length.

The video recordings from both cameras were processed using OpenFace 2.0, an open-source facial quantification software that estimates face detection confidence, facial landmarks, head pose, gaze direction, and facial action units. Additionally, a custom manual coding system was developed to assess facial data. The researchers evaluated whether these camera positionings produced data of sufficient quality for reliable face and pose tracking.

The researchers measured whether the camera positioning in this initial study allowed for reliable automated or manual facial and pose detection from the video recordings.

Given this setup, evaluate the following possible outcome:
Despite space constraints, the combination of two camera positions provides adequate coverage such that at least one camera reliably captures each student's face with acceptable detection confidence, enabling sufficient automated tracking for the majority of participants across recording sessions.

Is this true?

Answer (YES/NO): NO